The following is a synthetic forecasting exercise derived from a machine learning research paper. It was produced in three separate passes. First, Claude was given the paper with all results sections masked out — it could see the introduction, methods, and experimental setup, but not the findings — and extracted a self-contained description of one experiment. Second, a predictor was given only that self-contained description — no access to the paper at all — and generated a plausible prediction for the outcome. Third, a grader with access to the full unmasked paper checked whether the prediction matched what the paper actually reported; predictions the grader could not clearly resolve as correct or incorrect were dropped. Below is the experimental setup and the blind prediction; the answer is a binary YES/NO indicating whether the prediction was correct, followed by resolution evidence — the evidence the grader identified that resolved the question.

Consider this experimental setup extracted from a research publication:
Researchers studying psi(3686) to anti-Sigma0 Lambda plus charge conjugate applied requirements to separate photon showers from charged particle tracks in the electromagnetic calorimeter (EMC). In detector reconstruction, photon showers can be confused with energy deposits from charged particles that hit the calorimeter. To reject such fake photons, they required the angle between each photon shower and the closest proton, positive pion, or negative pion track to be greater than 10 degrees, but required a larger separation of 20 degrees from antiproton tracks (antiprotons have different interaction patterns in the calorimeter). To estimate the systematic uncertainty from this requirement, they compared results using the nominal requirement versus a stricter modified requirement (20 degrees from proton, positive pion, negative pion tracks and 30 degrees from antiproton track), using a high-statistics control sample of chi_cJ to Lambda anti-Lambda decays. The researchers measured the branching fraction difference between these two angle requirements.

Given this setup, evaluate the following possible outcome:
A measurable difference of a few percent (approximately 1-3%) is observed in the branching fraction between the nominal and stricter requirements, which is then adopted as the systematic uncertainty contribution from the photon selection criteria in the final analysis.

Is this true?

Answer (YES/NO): YES